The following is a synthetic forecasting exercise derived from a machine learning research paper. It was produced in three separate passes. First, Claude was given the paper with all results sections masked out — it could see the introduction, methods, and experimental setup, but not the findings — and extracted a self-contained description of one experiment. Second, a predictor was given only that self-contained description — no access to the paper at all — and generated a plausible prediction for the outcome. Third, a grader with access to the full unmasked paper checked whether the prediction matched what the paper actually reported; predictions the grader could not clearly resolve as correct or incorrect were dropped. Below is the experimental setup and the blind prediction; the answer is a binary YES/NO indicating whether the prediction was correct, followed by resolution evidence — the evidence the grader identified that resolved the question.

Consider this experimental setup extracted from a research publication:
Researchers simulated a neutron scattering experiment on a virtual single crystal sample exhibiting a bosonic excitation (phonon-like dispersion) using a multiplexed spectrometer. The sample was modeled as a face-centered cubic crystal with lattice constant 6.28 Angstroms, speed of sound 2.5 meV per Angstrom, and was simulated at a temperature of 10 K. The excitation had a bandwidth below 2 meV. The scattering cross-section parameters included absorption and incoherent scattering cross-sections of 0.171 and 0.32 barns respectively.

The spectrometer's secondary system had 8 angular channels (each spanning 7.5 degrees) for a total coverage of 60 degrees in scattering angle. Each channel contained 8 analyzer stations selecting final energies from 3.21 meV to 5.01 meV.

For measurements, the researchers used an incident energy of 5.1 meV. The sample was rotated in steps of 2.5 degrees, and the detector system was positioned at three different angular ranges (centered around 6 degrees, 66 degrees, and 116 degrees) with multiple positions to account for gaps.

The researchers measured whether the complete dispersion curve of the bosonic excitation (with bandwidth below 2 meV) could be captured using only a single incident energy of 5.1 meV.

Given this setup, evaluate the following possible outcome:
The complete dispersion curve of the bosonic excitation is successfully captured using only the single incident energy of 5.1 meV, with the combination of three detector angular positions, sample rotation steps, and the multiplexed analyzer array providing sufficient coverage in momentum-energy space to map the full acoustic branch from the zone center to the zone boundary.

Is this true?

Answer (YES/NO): NO